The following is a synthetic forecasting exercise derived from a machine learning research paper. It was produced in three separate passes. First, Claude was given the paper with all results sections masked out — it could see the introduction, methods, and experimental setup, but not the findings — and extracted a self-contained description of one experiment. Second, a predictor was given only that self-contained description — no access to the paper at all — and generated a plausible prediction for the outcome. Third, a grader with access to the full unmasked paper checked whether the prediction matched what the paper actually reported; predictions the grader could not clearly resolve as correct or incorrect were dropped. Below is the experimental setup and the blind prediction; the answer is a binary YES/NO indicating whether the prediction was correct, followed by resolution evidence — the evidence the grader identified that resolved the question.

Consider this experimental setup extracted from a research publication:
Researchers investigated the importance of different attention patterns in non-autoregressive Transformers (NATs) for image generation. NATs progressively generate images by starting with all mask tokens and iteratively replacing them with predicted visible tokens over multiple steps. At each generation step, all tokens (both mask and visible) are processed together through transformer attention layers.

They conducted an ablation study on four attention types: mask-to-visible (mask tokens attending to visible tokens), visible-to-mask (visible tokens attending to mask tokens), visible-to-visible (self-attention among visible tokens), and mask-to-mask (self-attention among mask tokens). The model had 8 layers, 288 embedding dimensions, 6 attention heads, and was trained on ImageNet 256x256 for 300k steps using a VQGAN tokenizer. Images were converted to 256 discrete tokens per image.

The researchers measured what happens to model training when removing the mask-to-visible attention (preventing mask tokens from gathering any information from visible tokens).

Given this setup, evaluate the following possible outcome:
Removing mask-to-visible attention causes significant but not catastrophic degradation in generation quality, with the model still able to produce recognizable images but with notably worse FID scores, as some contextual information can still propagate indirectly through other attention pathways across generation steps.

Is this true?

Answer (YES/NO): NO